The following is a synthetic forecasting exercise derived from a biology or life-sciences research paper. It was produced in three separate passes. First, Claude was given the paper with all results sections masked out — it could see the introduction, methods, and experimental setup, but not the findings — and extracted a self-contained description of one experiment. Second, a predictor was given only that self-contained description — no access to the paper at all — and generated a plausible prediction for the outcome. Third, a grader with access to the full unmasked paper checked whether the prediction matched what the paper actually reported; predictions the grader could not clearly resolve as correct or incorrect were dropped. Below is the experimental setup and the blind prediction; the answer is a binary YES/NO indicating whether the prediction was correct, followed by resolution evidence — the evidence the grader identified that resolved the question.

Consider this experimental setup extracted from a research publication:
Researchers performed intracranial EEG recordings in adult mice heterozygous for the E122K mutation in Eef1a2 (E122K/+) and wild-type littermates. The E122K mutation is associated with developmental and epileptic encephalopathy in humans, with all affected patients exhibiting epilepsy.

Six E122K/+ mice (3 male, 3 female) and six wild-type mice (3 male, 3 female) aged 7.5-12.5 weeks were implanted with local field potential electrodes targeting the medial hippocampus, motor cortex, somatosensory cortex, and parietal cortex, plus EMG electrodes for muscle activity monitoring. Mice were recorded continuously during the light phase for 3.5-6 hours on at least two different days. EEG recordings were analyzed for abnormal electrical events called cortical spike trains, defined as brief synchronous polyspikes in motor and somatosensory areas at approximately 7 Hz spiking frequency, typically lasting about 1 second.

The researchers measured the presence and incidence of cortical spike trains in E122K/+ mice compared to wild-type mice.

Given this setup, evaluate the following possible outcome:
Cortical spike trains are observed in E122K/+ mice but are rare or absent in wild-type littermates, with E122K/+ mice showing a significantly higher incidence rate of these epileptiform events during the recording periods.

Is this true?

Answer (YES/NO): YES